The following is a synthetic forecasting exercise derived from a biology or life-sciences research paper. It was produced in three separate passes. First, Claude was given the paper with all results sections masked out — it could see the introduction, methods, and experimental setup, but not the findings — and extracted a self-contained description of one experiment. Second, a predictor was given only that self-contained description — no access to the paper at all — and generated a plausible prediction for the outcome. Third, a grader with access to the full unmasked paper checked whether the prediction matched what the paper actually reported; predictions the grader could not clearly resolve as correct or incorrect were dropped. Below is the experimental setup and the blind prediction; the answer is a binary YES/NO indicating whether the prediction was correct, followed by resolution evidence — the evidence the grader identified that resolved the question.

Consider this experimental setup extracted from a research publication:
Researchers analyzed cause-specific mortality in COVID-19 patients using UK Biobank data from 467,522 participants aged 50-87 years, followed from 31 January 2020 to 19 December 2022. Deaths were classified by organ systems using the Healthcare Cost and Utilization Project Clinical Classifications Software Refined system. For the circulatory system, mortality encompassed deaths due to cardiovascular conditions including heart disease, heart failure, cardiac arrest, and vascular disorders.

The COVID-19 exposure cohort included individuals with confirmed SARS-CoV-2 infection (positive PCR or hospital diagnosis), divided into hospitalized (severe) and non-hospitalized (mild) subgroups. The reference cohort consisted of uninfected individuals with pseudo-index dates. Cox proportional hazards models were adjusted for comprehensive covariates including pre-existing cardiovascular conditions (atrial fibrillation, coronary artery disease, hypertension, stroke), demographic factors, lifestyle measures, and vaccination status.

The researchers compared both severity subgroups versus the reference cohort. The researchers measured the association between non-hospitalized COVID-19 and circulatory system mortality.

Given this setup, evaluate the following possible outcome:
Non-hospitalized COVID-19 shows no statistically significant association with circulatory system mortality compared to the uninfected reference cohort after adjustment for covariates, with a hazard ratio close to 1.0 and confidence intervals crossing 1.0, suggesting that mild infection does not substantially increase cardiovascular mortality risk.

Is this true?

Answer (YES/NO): YES